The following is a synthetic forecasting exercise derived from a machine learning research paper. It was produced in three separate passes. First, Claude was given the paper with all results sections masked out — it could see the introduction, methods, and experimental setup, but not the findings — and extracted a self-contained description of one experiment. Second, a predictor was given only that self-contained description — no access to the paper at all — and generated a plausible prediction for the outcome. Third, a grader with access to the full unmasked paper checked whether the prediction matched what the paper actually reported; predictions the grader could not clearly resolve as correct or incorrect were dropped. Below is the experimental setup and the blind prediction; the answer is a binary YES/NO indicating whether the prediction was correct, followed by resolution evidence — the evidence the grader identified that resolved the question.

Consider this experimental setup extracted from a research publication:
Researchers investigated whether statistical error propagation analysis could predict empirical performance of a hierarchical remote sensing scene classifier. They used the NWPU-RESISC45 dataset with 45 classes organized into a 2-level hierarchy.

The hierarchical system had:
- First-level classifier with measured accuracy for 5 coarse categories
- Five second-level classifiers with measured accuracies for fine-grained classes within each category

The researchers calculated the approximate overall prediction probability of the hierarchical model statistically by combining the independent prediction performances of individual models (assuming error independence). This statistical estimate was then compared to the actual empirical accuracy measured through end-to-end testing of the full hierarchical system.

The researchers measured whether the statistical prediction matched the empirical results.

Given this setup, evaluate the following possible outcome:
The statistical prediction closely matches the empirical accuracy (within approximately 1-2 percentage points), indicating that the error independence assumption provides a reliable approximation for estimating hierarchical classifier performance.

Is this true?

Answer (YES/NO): YES